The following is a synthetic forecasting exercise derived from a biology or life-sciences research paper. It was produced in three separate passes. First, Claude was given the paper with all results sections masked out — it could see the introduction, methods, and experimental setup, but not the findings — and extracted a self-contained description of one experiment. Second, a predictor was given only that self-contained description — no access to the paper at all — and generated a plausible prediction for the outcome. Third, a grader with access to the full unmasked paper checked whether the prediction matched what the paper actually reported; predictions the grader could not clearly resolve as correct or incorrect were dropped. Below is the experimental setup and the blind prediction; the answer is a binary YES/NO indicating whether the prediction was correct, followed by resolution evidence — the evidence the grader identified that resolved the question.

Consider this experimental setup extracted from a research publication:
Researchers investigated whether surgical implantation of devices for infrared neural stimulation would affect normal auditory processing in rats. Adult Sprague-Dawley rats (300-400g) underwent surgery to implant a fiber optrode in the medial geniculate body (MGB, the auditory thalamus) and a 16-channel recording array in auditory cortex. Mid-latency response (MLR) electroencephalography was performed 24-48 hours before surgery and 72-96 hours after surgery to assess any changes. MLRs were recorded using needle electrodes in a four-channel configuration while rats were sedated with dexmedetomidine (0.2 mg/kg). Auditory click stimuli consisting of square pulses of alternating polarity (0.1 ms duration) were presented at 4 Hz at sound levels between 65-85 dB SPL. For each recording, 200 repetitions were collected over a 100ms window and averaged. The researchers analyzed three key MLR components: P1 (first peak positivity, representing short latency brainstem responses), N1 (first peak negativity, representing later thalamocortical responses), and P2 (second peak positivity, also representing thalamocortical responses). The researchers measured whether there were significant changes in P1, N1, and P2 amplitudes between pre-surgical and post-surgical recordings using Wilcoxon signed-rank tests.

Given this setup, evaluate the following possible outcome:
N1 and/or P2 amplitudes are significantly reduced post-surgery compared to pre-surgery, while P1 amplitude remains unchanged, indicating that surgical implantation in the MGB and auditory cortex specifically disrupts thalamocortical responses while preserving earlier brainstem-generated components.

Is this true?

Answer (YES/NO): NO